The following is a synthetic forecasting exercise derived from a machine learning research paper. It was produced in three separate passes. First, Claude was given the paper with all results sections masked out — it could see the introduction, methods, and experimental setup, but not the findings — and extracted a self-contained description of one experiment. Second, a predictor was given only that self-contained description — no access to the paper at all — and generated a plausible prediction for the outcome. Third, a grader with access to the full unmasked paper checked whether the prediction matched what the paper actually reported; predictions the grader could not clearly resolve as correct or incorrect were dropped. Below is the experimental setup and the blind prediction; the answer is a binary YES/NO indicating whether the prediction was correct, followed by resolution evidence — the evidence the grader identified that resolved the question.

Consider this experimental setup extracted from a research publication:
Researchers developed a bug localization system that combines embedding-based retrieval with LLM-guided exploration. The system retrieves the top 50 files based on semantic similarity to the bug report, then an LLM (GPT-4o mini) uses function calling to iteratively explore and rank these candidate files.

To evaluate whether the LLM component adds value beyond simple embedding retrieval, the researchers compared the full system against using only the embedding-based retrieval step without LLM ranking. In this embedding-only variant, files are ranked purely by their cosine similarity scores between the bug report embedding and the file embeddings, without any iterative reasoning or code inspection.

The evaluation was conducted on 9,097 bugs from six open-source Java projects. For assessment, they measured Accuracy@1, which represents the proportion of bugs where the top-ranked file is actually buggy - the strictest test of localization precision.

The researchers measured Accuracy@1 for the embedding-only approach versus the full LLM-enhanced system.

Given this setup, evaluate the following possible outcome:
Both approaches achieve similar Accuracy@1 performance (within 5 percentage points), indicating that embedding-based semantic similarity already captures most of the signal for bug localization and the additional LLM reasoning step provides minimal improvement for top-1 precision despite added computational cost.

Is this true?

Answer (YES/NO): NO